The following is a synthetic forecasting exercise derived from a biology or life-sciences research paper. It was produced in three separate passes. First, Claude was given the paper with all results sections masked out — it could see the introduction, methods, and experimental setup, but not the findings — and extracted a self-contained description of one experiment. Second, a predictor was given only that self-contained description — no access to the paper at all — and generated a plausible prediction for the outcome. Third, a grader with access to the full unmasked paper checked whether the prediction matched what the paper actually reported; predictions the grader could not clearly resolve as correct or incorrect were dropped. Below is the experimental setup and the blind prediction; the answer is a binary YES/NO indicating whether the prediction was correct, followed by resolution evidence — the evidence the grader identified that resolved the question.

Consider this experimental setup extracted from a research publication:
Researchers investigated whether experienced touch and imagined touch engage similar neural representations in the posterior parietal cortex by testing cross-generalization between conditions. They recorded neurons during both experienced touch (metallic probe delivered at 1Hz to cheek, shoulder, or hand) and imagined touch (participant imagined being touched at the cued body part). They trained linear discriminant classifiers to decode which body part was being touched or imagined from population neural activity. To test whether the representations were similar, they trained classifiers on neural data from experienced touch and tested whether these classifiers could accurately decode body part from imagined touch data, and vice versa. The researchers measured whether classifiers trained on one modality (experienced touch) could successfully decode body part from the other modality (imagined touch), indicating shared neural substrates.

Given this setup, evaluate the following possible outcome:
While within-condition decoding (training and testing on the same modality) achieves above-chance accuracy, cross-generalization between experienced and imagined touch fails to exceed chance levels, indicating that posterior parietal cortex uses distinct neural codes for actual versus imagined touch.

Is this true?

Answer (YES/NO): NO